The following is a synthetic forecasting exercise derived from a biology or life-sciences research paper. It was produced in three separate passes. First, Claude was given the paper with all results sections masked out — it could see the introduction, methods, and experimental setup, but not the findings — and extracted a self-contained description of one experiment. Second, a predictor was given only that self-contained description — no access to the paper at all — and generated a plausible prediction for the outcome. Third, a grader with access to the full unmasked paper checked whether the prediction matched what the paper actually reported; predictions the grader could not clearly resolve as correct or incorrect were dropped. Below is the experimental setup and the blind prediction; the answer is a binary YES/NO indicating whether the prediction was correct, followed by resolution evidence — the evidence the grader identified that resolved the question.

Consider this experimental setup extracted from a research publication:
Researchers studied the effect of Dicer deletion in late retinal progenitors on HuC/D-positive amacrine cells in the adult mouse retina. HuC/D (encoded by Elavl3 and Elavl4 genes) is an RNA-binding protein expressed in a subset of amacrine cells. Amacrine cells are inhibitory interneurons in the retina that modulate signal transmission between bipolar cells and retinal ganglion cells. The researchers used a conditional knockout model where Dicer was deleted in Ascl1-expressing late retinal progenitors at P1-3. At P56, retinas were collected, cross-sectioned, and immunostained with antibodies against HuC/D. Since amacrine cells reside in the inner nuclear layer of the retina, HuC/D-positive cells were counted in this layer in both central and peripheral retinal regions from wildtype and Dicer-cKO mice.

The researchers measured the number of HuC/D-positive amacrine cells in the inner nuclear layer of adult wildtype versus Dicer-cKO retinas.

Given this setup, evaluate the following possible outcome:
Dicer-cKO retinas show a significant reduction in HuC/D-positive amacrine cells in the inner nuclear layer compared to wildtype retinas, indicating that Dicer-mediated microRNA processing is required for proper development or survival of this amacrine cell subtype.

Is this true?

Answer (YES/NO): NO